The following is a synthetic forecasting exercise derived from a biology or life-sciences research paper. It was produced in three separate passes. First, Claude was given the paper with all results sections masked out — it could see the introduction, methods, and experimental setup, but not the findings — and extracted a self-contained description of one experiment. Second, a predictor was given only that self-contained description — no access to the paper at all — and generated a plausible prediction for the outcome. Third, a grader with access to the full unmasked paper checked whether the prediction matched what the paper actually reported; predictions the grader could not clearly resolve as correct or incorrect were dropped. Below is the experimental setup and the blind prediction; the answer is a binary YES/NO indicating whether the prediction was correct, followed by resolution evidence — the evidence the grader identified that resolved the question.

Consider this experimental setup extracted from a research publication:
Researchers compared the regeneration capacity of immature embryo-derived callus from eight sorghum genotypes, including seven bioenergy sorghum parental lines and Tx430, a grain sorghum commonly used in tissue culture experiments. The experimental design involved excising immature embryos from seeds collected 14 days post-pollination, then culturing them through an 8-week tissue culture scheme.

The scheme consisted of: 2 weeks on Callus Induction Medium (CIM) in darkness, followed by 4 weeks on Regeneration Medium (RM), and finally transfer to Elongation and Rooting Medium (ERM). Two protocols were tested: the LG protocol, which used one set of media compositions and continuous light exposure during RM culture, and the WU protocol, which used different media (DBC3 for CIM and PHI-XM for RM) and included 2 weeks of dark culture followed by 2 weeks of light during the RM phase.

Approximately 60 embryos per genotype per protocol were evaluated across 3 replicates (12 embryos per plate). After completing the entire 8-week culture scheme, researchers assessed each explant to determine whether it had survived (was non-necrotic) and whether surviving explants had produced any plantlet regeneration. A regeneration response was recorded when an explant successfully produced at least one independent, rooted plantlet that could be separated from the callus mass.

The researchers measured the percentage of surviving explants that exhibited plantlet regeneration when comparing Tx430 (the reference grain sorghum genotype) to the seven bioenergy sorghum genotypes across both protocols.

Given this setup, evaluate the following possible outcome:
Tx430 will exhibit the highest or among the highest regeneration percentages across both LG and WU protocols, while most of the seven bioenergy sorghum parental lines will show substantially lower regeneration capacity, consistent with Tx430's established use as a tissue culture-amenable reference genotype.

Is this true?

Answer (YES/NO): NO